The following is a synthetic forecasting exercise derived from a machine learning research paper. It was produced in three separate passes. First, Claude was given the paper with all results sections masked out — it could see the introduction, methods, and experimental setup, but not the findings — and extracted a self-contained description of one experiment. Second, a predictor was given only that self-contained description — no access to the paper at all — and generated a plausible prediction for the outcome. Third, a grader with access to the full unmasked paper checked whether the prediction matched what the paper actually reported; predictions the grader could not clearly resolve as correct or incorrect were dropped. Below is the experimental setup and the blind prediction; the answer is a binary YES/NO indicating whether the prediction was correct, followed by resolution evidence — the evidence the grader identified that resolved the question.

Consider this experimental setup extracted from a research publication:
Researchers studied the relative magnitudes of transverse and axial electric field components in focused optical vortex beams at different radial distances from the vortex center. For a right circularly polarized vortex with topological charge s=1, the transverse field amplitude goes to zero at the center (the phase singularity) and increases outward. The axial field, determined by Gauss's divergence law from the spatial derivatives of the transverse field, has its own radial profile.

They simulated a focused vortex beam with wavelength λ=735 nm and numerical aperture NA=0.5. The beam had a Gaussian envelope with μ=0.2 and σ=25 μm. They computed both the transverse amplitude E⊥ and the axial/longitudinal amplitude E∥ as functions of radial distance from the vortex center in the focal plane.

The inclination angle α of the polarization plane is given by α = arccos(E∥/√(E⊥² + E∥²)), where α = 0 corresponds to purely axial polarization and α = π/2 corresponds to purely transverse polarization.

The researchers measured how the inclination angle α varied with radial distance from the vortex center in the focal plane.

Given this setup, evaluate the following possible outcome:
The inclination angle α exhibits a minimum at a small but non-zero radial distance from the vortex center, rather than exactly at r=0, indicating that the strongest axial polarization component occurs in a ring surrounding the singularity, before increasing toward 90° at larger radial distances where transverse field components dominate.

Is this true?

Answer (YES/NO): NO